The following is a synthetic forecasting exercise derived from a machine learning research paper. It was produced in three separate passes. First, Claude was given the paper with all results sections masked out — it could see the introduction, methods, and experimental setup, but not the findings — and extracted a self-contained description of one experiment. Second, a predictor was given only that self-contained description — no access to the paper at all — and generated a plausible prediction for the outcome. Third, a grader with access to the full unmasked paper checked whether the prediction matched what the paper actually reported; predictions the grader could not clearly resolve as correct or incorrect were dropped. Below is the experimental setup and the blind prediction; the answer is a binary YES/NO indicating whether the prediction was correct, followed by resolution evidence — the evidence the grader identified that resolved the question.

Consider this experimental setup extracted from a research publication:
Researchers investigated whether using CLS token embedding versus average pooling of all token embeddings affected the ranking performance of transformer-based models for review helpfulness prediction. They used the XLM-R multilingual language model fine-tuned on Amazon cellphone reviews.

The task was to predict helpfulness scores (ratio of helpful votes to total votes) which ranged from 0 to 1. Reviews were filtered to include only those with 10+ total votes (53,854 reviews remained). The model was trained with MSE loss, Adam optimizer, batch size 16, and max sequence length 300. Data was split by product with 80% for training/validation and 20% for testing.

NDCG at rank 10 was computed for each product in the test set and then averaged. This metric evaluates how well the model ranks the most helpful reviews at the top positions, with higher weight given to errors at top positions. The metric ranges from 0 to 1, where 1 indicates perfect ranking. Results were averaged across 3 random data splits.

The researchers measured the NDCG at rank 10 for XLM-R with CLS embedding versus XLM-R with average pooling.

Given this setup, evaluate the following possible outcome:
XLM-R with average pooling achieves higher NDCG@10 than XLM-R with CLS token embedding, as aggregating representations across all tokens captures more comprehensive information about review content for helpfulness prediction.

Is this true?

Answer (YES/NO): NO